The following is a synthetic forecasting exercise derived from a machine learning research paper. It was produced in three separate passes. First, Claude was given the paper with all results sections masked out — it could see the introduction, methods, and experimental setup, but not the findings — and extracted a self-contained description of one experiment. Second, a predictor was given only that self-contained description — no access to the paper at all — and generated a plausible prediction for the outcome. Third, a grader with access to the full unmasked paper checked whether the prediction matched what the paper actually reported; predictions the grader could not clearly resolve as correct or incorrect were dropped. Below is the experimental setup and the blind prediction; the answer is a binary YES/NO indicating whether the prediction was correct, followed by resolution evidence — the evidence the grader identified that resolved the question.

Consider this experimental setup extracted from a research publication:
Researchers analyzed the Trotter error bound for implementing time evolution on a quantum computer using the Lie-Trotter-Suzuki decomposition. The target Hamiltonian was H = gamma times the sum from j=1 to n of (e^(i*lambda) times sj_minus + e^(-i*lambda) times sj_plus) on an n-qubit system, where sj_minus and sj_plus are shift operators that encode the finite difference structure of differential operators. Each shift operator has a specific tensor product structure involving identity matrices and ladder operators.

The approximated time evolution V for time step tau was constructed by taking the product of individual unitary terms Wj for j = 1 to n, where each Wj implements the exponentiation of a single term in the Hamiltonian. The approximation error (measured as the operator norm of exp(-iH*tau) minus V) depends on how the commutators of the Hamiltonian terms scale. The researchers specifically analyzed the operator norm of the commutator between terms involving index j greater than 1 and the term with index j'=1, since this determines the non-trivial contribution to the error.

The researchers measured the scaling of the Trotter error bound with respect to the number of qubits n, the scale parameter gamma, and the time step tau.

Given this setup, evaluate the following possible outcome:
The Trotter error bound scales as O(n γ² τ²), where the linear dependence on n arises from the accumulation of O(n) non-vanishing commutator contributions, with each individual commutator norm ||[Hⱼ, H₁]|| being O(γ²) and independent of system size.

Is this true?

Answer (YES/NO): YES